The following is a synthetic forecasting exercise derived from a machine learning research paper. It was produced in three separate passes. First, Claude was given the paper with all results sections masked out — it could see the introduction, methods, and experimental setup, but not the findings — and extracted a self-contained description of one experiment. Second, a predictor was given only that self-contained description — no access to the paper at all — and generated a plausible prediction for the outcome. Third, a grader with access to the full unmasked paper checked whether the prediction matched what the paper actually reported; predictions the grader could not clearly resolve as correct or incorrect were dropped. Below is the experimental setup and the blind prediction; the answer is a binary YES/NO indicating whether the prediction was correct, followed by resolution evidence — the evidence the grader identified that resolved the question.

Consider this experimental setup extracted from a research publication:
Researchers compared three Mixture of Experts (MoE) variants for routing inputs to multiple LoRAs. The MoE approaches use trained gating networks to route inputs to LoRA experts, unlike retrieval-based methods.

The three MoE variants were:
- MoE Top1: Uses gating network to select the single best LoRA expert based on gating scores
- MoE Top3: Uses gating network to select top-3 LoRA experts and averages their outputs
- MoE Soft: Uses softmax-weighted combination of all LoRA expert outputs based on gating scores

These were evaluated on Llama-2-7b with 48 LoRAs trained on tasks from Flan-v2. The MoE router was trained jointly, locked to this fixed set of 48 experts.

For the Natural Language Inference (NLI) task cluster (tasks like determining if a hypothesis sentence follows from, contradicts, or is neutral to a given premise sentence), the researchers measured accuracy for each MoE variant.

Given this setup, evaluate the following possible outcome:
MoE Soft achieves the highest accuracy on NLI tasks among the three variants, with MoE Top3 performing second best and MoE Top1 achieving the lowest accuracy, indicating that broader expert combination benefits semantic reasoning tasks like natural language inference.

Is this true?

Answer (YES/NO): NO